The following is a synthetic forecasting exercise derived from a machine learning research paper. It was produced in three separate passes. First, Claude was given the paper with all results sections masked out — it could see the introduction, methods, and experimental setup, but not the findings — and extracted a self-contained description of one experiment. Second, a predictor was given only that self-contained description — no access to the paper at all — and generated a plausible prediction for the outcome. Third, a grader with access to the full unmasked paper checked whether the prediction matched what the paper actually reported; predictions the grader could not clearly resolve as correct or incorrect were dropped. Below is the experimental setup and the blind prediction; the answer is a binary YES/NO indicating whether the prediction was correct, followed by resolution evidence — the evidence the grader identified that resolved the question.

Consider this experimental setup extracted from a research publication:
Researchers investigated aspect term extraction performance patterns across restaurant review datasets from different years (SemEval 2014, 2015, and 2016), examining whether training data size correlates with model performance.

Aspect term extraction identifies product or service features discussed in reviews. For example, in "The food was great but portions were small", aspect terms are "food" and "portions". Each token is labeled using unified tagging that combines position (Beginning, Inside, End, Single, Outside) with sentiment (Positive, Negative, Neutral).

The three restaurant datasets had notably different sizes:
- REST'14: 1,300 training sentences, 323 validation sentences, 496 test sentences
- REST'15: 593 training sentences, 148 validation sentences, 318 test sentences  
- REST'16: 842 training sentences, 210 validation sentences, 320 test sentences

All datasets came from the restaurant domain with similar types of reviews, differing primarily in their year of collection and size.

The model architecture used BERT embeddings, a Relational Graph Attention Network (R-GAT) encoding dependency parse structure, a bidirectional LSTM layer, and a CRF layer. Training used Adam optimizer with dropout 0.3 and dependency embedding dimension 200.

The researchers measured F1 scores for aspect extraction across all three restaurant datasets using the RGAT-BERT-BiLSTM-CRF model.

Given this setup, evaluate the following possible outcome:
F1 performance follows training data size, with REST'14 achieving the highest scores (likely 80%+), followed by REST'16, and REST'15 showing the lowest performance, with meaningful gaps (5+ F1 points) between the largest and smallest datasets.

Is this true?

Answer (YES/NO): NO